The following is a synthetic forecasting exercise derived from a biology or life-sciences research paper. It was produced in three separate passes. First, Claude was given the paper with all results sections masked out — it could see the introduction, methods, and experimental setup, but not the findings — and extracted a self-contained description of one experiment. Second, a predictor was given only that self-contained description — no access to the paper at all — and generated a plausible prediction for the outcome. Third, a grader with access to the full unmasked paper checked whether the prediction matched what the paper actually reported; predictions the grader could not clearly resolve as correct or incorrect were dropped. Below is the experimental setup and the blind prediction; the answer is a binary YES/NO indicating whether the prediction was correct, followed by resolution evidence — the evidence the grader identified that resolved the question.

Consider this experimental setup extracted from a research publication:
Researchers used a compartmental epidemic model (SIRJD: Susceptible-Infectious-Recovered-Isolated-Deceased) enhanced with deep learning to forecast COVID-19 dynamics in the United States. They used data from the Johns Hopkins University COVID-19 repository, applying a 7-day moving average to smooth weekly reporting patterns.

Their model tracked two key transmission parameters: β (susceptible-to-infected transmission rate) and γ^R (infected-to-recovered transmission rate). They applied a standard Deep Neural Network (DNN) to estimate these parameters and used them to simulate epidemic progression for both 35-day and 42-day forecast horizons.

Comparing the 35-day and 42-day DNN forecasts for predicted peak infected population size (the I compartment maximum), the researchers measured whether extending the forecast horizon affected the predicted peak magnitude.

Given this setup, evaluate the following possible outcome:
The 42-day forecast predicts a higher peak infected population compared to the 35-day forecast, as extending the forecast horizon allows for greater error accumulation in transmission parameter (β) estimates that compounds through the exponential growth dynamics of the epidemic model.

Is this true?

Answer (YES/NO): NO